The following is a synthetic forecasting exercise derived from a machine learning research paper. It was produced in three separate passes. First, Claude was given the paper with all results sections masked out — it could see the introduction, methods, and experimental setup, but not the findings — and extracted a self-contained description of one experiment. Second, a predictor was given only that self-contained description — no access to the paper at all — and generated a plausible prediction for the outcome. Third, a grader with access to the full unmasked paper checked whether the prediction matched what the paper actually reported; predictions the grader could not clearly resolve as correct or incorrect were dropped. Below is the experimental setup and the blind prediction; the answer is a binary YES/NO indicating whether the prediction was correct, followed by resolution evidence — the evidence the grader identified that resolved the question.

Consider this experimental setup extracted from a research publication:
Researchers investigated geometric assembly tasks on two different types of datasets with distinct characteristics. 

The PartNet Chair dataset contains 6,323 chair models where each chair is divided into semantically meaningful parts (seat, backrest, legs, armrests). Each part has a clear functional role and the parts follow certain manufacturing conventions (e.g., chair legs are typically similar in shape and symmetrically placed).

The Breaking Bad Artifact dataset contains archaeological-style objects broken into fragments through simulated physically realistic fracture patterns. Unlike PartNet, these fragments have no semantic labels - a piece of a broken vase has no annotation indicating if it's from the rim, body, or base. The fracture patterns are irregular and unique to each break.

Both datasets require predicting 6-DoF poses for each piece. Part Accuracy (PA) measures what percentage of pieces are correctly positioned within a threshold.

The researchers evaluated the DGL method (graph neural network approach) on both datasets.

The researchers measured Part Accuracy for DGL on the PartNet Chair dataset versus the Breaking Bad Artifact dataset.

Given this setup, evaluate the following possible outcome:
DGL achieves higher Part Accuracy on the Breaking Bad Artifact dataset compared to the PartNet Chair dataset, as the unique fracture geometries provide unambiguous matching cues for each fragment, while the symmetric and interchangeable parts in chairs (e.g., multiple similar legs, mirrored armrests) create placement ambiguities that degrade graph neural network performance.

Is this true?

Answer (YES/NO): NO